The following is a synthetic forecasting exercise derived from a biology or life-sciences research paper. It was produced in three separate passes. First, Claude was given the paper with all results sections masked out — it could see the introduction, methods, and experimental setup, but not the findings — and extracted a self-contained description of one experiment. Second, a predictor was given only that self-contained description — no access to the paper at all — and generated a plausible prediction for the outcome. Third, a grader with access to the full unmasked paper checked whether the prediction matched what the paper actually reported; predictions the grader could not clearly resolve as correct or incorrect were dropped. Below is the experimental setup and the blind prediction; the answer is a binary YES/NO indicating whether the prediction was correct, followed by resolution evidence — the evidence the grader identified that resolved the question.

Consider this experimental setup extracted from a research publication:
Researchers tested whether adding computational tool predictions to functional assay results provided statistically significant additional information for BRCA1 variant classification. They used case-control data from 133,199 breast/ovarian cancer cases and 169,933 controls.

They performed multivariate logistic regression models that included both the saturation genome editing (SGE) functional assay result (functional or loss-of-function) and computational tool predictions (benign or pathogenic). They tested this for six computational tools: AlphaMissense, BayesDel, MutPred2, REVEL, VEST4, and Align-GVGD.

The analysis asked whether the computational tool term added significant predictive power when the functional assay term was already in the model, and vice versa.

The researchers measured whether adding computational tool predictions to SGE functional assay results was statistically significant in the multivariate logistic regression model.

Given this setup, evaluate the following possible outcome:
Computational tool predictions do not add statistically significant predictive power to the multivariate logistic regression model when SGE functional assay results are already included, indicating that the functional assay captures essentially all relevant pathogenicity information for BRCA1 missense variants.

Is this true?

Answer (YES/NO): NO